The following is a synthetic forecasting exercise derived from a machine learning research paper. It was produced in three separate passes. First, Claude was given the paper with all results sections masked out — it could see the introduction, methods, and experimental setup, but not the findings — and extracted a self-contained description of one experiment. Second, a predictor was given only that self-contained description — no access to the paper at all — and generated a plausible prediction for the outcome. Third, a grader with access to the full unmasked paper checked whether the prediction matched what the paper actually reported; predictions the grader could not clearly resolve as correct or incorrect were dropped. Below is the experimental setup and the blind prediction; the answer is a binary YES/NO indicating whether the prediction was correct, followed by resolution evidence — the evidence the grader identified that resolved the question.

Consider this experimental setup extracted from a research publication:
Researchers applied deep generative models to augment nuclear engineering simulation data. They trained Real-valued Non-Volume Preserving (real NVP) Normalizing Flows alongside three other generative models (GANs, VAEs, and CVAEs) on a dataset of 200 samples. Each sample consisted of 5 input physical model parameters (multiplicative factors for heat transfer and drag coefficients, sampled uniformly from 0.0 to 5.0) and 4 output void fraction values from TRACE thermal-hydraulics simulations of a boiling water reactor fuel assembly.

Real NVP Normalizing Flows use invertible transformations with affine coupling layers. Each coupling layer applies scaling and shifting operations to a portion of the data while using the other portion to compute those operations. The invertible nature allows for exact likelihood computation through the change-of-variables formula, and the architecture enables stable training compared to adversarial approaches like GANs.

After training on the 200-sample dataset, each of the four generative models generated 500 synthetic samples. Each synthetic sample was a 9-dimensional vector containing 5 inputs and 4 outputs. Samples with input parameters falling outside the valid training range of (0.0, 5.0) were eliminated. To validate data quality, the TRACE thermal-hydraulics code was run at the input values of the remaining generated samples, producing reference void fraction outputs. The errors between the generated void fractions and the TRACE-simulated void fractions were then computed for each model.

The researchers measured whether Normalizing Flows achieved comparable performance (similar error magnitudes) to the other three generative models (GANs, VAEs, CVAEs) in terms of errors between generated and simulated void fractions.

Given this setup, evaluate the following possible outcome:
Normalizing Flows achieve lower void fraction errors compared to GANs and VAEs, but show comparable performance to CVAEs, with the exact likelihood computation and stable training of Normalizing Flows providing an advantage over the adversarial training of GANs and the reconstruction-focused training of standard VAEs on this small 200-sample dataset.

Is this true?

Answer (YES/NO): NO